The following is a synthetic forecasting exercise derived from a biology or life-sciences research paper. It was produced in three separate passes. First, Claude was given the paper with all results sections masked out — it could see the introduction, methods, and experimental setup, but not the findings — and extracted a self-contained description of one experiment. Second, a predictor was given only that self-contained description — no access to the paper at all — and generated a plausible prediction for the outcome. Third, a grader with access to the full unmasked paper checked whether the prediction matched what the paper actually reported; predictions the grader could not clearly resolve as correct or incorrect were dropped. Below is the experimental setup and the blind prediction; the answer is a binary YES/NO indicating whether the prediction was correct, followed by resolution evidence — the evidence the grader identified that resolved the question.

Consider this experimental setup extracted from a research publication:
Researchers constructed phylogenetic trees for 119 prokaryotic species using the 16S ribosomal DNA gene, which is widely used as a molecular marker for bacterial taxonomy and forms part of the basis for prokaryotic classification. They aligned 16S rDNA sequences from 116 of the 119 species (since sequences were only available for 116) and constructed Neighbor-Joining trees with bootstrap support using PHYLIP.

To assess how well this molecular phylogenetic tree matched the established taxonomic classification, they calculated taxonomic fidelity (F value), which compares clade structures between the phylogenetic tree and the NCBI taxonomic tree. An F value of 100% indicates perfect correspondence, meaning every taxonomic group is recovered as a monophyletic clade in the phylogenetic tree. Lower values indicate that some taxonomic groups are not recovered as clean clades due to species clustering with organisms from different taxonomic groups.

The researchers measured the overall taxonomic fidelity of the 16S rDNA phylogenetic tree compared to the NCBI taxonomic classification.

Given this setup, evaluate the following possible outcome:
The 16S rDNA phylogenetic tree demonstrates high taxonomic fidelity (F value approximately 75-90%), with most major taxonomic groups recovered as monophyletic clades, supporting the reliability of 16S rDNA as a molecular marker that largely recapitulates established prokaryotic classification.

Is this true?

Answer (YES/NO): YES